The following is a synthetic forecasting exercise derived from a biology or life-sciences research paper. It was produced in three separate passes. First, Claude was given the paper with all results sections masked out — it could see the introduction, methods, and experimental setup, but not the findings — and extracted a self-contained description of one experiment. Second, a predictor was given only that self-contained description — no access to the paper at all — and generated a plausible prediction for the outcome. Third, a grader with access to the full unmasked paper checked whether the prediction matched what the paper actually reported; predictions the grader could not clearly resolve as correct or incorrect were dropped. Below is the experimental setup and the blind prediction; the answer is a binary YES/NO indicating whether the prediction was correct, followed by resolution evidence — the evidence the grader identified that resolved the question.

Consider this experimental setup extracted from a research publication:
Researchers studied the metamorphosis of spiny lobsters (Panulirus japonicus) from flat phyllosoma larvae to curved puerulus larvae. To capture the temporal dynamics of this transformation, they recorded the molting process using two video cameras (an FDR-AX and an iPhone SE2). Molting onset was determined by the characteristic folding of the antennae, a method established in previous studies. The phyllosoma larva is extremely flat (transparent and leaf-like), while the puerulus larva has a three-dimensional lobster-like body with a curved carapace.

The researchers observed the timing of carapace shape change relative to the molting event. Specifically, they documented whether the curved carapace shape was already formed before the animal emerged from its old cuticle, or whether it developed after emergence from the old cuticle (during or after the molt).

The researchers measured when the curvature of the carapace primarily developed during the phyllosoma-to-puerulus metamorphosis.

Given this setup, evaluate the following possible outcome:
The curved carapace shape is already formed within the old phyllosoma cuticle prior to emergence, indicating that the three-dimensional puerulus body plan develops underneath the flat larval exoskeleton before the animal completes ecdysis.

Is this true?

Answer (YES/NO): NO